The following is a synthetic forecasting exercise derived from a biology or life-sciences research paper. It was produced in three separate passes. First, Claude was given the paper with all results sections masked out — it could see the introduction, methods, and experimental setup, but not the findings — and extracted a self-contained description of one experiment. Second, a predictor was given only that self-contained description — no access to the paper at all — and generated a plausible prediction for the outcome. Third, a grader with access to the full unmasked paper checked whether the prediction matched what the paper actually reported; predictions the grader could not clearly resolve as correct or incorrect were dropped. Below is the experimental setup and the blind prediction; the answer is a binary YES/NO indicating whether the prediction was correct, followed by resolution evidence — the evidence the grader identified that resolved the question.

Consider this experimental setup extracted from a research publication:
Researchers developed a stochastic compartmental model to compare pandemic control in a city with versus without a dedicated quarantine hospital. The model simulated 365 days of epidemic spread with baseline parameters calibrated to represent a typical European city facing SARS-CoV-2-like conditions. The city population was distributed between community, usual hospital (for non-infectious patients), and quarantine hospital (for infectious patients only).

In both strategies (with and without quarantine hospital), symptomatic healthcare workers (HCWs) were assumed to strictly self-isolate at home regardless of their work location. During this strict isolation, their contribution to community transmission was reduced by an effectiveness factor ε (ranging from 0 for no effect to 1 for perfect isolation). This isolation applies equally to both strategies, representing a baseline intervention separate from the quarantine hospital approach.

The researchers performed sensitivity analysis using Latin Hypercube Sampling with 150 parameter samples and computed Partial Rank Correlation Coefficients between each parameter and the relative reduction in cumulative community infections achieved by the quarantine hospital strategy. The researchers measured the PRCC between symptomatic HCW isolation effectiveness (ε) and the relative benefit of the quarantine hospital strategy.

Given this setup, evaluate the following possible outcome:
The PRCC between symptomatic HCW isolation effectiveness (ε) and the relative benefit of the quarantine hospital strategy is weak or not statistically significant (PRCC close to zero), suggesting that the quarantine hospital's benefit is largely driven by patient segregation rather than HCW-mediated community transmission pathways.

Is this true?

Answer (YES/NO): NO